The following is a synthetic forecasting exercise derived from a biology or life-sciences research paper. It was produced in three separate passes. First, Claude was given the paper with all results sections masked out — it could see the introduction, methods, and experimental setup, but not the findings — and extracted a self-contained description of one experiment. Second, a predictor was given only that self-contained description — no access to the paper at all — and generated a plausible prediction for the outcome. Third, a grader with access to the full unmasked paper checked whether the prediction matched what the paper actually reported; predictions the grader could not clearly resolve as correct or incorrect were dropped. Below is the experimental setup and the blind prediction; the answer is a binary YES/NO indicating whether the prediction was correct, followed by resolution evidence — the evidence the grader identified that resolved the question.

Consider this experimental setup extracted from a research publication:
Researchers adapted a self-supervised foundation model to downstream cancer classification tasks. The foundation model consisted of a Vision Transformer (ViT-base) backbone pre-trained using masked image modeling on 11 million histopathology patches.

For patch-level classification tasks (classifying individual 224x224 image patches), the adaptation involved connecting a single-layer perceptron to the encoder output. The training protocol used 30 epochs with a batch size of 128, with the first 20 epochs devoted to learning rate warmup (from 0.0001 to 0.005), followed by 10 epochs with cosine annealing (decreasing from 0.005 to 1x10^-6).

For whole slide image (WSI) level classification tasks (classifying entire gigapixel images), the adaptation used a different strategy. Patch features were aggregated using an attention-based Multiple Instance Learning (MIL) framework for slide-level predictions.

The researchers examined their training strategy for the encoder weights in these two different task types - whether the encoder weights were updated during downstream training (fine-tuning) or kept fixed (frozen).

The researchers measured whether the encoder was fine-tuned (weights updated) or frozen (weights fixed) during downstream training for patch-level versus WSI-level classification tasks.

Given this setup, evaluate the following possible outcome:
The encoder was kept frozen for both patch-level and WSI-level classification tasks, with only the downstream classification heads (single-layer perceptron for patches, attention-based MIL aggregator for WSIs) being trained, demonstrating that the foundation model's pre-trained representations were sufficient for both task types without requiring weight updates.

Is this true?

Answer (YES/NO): NO